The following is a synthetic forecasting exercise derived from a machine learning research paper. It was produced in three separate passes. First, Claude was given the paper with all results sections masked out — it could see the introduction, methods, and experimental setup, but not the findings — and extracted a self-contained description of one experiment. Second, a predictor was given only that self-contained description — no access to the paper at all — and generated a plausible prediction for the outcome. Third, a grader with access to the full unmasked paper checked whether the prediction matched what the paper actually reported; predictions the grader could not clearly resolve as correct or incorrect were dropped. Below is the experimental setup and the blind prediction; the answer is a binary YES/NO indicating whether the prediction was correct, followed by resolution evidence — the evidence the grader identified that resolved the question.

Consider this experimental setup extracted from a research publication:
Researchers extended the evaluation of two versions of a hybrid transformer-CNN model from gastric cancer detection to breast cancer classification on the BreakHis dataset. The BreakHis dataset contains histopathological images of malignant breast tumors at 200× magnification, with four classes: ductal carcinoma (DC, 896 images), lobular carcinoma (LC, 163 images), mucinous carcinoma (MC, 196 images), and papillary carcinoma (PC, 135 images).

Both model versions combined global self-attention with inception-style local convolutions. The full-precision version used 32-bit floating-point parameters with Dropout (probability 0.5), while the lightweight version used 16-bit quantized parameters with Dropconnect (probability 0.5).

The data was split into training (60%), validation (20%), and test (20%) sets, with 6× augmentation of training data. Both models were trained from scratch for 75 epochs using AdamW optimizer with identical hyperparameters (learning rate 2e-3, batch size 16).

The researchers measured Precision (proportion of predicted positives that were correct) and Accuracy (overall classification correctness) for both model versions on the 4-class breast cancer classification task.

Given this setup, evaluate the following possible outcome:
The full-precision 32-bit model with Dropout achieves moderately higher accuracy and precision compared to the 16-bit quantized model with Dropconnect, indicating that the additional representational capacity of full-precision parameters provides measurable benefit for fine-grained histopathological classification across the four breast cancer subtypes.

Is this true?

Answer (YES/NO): NO